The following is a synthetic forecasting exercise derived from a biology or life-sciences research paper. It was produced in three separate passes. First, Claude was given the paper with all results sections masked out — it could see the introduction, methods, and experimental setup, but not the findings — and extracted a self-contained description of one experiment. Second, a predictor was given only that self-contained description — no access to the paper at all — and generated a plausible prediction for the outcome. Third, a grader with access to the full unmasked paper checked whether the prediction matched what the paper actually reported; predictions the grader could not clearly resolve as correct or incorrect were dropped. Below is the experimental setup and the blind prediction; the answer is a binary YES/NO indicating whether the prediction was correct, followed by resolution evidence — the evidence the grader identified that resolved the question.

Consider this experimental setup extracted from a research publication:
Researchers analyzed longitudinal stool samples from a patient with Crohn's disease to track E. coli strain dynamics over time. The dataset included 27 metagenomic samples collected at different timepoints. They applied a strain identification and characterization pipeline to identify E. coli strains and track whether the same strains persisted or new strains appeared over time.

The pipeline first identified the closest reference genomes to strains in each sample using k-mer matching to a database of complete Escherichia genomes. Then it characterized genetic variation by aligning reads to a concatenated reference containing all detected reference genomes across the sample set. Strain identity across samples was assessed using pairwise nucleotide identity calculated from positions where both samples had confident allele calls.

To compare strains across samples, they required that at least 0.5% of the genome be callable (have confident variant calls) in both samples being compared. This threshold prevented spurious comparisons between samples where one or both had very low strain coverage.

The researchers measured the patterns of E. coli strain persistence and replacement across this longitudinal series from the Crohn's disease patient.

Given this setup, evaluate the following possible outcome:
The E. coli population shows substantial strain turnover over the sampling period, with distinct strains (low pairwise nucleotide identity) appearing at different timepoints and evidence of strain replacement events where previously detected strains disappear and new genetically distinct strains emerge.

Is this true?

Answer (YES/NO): NO